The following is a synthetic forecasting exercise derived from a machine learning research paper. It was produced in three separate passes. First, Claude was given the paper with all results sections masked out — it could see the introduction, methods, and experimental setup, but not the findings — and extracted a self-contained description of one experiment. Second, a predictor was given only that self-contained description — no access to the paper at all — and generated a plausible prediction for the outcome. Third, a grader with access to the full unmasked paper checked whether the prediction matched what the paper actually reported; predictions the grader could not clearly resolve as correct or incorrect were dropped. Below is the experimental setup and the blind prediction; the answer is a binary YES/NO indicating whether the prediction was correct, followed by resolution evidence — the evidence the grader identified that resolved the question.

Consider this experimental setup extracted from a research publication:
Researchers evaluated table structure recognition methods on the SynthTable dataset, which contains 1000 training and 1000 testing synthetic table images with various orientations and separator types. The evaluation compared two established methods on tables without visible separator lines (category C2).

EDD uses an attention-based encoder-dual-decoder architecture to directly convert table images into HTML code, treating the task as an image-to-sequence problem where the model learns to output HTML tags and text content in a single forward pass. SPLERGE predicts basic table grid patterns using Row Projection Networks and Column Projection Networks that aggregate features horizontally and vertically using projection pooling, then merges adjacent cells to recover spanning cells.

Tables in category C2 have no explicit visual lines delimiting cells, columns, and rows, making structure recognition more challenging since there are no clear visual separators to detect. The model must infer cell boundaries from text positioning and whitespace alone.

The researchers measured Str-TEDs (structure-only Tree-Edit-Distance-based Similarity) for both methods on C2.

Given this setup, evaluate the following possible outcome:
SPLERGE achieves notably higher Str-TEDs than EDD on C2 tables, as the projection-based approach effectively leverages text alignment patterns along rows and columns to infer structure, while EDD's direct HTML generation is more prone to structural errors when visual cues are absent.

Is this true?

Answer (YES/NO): NO